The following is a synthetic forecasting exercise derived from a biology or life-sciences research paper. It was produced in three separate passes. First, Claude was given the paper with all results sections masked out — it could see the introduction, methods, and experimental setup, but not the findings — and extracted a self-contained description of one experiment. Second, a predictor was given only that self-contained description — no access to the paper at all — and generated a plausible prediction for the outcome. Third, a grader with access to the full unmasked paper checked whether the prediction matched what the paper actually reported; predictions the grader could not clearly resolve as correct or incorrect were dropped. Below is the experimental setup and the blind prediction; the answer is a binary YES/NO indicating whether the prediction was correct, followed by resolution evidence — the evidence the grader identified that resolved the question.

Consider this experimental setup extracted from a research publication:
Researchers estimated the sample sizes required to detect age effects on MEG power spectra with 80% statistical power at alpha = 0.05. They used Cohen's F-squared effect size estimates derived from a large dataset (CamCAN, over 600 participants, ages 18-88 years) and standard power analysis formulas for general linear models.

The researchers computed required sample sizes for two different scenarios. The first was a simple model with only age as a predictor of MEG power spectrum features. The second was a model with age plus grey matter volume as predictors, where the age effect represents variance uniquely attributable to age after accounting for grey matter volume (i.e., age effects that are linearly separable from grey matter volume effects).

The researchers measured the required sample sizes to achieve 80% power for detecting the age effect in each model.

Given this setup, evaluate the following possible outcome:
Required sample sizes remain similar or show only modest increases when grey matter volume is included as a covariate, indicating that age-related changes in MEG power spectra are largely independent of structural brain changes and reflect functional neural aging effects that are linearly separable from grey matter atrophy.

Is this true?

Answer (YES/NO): NO